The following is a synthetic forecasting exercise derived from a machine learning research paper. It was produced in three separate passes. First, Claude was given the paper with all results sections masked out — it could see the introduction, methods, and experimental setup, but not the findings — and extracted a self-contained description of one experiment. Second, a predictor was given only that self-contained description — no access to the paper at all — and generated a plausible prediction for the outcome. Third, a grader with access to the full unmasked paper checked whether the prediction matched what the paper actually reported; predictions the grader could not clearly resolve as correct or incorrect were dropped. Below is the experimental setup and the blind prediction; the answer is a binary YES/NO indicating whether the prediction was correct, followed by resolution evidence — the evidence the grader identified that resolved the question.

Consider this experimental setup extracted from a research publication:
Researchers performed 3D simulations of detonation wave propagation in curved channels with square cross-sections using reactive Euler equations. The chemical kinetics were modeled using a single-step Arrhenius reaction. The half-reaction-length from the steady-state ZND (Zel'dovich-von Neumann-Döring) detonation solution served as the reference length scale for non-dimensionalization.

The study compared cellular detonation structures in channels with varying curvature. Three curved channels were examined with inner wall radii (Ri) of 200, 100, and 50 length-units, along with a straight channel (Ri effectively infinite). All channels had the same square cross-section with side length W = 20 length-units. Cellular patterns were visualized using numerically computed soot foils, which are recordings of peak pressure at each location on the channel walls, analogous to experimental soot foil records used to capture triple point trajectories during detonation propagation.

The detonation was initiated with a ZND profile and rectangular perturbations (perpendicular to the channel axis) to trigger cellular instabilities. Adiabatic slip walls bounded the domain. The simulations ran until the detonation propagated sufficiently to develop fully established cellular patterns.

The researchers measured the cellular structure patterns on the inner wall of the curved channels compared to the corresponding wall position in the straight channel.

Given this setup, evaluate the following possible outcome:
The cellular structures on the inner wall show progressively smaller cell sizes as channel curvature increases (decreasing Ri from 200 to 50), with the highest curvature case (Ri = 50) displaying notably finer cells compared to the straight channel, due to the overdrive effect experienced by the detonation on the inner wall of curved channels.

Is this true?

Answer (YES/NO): NO